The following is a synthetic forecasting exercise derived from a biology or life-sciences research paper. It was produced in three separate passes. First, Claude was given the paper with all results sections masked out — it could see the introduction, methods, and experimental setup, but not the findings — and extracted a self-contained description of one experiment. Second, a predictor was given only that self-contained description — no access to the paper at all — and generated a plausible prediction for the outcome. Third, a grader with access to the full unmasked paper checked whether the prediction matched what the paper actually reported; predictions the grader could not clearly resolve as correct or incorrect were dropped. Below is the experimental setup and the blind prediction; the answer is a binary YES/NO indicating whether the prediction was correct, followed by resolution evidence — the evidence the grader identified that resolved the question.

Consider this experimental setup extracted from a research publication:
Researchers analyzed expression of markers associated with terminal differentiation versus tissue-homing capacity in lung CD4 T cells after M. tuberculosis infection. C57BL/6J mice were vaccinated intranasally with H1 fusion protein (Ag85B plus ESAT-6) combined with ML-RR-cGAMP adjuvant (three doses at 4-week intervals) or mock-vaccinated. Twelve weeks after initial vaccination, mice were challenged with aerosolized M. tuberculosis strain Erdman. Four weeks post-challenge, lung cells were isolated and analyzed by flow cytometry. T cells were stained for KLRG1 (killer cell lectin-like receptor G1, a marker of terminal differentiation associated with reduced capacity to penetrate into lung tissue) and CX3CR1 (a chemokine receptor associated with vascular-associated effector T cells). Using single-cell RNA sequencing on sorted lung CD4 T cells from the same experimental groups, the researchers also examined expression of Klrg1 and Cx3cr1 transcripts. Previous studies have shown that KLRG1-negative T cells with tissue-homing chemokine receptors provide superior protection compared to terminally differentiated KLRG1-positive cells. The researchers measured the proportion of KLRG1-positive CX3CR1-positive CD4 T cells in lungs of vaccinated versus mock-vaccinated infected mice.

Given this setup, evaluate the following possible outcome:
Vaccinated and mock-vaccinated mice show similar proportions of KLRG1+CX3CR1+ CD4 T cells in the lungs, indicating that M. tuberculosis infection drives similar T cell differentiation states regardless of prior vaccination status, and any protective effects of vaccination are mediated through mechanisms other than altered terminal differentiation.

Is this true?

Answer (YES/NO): NO